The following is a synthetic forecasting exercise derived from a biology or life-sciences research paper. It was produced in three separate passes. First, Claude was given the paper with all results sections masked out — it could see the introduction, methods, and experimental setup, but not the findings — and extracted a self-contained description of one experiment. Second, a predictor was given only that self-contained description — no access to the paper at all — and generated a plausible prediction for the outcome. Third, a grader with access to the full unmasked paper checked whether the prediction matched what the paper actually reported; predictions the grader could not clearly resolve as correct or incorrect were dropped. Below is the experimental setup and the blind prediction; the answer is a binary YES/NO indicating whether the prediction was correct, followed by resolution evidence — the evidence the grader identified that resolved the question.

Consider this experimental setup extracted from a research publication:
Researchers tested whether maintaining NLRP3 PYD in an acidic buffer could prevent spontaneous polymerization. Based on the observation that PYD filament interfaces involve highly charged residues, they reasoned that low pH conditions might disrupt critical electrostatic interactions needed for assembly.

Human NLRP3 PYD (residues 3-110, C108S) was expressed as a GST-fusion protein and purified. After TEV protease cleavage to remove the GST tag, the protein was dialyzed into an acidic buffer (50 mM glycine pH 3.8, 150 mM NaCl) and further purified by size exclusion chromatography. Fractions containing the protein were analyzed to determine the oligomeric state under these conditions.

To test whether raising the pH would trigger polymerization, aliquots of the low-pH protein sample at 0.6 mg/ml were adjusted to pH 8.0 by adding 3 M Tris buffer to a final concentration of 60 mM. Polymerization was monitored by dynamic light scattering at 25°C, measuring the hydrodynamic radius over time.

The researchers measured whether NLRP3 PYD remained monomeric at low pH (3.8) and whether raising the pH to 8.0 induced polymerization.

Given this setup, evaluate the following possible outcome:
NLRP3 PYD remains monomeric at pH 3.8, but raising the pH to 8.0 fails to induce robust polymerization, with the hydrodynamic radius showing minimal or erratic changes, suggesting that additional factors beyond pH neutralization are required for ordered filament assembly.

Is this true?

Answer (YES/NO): NO